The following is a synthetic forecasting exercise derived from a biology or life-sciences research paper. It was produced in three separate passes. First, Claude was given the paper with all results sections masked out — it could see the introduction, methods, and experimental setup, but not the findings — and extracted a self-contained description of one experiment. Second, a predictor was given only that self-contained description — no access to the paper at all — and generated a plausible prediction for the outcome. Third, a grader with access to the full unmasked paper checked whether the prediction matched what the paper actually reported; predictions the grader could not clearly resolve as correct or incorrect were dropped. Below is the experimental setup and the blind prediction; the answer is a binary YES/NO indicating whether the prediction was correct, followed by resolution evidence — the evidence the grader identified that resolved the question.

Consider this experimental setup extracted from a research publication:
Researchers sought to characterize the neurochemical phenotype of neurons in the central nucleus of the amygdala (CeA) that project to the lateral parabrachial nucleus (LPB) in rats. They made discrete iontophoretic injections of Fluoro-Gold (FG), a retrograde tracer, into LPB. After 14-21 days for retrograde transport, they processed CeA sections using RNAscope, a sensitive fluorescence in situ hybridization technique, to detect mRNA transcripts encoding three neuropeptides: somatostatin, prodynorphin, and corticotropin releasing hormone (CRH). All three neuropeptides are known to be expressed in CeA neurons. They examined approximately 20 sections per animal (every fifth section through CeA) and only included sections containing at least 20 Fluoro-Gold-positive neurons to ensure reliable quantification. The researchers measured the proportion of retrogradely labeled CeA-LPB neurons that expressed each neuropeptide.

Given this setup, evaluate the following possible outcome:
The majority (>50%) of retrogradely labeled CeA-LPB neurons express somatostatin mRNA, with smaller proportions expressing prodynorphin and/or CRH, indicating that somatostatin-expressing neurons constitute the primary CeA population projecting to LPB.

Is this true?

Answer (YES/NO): NO